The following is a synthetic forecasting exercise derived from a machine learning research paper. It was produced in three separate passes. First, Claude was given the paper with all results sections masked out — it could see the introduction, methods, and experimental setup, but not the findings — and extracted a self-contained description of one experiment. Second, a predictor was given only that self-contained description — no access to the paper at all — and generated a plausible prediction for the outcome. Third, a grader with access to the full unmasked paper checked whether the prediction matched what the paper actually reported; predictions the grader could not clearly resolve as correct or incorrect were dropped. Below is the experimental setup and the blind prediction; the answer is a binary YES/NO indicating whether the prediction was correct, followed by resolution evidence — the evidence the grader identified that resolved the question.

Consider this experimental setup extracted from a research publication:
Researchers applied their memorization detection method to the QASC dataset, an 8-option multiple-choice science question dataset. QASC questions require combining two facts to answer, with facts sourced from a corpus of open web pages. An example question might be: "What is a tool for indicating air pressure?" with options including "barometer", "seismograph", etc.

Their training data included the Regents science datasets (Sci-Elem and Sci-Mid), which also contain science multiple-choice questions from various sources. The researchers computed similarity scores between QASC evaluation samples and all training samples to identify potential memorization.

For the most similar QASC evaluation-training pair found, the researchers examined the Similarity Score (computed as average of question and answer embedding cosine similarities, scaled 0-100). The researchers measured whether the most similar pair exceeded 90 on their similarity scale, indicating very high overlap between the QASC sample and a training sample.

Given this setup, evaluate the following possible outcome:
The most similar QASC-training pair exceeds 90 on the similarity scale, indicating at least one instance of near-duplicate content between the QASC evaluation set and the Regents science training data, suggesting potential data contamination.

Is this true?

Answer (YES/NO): YES